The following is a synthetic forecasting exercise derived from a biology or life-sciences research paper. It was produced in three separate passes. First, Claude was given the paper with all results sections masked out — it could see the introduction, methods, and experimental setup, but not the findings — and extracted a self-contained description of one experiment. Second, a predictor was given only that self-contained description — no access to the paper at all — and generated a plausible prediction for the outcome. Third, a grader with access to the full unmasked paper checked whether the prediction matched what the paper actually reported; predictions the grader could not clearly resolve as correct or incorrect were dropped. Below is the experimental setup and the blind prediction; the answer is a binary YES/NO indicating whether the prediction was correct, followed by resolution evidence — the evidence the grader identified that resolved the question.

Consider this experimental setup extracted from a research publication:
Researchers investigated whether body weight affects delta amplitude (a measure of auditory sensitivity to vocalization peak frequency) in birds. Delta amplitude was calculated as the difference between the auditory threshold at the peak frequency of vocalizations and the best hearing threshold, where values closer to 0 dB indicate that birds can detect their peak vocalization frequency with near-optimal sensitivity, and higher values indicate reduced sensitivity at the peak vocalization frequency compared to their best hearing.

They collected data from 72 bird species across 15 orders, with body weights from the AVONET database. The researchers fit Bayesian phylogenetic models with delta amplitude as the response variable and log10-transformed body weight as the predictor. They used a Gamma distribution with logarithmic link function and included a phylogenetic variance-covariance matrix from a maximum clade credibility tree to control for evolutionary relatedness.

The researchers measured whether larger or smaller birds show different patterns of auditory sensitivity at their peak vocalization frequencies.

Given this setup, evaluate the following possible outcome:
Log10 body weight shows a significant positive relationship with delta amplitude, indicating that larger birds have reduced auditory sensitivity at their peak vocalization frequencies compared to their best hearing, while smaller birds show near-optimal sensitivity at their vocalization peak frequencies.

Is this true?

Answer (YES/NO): NO